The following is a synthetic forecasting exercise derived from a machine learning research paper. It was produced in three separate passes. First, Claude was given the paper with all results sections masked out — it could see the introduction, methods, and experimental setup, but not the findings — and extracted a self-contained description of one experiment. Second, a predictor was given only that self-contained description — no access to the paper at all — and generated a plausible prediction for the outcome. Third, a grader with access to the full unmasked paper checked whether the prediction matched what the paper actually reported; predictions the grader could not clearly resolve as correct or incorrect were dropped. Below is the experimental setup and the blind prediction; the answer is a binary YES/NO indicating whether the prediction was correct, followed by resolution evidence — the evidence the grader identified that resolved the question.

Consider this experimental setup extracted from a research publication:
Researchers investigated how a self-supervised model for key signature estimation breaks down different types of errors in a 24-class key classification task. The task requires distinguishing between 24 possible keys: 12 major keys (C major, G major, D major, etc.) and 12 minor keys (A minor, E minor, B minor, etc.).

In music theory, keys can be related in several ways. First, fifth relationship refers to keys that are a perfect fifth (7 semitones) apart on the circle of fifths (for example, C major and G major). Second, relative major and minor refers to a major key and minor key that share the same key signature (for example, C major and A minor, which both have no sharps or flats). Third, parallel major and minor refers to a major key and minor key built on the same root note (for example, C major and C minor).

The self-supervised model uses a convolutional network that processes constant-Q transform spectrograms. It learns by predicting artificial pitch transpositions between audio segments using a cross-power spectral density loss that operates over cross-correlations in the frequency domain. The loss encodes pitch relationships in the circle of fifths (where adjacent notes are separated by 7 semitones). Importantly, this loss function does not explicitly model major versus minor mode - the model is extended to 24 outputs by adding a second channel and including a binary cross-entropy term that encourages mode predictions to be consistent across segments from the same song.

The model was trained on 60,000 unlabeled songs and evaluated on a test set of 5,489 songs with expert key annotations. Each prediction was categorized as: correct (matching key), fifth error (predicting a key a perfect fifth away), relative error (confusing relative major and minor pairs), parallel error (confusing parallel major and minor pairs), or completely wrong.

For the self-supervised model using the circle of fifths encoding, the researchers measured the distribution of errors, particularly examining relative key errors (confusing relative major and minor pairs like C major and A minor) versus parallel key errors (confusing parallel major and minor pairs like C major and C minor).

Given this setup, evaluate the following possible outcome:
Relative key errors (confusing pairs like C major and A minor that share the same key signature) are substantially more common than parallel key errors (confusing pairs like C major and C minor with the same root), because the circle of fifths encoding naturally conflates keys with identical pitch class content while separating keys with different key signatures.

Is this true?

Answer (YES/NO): YES